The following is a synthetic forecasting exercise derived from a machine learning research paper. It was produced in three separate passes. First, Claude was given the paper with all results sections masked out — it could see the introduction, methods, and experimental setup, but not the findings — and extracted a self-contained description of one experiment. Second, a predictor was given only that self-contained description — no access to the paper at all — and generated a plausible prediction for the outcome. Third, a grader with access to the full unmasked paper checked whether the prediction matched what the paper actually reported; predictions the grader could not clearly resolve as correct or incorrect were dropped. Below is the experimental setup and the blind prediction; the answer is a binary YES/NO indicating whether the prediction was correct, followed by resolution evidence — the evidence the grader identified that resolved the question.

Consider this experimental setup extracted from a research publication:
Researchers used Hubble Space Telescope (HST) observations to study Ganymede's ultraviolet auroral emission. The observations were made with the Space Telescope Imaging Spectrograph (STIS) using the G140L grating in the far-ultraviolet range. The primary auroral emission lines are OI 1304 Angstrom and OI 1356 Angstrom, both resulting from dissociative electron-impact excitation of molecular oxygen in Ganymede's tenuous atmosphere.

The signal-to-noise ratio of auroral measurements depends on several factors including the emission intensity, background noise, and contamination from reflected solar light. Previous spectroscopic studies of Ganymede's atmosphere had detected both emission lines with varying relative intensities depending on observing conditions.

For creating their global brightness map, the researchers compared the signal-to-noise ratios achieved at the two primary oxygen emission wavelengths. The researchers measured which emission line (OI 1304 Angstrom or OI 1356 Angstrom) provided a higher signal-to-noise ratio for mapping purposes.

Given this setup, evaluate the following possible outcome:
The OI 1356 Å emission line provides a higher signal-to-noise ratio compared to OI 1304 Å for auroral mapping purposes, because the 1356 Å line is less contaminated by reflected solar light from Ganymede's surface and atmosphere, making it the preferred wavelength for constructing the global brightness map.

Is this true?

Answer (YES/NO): YES